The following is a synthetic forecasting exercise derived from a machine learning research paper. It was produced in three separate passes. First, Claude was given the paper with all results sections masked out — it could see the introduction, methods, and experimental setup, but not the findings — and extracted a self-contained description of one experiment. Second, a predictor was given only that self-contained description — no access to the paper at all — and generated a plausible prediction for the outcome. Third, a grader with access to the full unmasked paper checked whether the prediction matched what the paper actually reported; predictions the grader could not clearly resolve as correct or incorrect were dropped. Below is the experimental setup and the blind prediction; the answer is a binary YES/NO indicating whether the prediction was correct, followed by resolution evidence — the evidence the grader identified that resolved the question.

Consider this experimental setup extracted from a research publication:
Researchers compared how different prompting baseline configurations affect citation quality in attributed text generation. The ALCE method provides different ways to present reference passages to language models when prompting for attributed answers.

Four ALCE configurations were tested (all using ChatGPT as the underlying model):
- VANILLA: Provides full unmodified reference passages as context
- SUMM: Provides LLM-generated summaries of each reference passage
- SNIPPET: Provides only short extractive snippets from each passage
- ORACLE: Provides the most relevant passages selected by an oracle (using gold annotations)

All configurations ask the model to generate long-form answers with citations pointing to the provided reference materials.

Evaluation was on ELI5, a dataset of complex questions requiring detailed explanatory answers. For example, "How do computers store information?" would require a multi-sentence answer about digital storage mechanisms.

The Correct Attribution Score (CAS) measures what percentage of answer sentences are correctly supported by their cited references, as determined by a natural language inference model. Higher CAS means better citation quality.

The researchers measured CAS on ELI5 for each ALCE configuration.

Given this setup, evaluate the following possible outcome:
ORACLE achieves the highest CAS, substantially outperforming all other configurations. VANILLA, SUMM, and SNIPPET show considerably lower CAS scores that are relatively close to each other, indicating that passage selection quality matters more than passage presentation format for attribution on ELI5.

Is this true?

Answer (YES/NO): YES